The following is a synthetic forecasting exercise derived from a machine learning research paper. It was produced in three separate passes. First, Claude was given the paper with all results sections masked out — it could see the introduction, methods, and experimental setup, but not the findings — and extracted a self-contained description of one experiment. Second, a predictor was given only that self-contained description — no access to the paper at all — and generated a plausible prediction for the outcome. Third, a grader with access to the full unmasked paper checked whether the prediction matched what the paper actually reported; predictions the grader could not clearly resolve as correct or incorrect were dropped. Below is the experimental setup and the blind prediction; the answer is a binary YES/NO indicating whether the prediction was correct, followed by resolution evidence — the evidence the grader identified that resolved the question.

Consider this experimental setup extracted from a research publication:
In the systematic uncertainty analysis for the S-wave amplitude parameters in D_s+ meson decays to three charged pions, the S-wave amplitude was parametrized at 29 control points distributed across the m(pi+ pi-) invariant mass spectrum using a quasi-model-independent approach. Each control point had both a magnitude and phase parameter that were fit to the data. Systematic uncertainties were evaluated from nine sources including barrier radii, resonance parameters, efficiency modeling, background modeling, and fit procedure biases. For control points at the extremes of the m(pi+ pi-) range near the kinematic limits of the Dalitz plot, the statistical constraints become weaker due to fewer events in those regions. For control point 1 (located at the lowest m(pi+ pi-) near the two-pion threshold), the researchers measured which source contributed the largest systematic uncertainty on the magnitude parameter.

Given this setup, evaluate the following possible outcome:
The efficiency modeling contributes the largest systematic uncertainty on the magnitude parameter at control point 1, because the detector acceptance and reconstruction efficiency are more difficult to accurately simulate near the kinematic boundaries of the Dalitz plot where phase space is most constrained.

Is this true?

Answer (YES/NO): NO